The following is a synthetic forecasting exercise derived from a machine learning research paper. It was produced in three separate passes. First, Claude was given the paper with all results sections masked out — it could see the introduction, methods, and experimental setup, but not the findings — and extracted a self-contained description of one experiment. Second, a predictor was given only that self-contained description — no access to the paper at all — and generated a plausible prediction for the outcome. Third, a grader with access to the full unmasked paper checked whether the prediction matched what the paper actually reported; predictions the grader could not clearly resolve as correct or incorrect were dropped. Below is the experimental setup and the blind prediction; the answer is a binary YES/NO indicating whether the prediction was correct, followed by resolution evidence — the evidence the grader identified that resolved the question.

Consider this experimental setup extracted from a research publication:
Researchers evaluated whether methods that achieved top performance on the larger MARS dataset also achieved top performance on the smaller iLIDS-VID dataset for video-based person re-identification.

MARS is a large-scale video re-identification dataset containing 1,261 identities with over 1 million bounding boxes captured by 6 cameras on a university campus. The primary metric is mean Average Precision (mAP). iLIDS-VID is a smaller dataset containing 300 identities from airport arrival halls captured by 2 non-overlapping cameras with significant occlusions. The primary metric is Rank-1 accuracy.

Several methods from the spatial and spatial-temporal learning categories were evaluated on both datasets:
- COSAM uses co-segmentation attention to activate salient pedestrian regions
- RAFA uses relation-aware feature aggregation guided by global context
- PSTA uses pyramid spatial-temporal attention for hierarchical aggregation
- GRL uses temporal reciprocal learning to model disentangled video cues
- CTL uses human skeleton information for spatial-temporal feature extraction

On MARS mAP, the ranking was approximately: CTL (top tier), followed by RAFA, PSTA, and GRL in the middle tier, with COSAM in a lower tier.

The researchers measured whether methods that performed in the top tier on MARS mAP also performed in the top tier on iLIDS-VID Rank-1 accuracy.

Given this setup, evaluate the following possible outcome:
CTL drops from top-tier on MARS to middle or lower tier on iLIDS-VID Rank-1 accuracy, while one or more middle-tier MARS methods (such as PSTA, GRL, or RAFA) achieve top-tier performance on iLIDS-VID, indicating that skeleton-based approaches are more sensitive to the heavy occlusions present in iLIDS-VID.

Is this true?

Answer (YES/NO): YES